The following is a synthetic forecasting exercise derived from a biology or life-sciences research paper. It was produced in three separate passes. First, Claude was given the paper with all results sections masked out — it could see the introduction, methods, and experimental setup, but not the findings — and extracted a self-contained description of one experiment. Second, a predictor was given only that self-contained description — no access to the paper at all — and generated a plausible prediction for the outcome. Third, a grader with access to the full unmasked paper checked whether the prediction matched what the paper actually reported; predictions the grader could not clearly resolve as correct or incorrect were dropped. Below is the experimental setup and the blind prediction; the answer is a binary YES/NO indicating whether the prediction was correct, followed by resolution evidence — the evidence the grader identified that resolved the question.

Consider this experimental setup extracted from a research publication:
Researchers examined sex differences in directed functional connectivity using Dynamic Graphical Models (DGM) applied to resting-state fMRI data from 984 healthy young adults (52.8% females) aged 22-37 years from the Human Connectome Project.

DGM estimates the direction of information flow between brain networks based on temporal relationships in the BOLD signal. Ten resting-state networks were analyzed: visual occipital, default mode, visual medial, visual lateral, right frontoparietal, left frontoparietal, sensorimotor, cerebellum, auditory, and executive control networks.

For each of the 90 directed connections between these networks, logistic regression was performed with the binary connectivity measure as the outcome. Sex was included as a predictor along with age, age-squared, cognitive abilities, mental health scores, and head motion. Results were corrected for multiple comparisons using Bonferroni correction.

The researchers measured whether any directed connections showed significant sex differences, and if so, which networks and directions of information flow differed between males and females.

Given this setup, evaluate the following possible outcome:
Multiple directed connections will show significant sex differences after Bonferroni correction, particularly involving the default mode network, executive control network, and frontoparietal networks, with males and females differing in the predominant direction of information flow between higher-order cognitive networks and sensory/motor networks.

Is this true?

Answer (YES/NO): NO